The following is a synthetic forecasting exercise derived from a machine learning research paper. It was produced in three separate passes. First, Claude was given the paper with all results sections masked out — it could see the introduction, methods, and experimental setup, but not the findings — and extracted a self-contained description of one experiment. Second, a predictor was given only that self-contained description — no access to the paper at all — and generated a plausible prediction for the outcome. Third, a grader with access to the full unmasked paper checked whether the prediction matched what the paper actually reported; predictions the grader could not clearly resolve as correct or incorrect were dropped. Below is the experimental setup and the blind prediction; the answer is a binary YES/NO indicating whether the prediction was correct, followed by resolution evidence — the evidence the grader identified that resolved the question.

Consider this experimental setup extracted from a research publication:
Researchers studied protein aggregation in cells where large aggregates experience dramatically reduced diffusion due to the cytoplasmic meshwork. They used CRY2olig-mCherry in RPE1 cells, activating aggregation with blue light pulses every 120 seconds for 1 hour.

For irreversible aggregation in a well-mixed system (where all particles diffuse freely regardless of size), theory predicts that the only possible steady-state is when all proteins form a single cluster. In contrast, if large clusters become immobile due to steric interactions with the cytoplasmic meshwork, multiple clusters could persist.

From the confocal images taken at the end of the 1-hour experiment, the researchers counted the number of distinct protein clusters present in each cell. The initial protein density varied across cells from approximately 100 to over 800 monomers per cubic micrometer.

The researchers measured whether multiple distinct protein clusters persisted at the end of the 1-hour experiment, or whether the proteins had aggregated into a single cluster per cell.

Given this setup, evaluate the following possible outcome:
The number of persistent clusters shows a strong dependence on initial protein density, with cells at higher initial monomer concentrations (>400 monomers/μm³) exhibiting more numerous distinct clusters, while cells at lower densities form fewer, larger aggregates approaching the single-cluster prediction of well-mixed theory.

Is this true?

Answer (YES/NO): NO